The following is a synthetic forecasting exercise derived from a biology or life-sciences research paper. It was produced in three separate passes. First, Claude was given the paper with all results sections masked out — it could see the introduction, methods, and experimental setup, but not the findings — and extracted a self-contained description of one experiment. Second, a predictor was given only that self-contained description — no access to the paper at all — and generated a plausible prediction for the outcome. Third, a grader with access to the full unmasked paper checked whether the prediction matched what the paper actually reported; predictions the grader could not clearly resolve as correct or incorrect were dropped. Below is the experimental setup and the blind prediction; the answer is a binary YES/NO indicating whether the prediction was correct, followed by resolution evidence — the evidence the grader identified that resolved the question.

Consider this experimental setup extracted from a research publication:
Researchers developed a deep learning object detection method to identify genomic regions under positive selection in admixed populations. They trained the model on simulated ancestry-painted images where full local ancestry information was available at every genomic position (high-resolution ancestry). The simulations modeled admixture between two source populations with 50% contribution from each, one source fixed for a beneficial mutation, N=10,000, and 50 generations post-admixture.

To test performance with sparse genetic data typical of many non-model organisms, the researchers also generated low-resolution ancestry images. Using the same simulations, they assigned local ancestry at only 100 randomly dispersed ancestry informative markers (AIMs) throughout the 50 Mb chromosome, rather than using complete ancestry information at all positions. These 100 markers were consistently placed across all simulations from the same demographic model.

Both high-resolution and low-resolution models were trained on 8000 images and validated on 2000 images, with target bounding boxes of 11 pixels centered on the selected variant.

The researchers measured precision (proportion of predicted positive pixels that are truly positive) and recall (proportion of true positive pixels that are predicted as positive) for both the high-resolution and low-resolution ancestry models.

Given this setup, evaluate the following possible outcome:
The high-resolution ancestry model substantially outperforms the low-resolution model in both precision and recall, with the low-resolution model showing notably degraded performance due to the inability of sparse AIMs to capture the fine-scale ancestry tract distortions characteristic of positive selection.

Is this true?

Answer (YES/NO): NO